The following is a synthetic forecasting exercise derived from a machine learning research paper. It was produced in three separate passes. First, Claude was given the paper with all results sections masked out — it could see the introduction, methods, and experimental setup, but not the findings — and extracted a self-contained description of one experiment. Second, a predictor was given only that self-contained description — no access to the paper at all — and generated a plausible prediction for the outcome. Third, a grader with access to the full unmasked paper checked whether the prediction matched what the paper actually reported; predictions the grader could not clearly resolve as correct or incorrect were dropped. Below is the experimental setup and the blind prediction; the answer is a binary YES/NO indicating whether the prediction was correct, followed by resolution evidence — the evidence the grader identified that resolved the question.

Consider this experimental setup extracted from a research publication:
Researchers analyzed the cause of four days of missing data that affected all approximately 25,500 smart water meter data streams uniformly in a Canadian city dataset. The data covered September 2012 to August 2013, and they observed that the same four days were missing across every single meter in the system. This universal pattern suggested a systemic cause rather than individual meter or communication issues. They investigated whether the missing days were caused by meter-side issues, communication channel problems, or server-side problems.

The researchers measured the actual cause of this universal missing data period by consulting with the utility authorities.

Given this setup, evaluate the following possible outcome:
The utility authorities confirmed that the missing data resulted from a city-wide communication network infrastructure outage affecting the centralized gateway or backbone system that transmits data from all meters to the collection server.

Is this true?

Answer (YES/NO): NO